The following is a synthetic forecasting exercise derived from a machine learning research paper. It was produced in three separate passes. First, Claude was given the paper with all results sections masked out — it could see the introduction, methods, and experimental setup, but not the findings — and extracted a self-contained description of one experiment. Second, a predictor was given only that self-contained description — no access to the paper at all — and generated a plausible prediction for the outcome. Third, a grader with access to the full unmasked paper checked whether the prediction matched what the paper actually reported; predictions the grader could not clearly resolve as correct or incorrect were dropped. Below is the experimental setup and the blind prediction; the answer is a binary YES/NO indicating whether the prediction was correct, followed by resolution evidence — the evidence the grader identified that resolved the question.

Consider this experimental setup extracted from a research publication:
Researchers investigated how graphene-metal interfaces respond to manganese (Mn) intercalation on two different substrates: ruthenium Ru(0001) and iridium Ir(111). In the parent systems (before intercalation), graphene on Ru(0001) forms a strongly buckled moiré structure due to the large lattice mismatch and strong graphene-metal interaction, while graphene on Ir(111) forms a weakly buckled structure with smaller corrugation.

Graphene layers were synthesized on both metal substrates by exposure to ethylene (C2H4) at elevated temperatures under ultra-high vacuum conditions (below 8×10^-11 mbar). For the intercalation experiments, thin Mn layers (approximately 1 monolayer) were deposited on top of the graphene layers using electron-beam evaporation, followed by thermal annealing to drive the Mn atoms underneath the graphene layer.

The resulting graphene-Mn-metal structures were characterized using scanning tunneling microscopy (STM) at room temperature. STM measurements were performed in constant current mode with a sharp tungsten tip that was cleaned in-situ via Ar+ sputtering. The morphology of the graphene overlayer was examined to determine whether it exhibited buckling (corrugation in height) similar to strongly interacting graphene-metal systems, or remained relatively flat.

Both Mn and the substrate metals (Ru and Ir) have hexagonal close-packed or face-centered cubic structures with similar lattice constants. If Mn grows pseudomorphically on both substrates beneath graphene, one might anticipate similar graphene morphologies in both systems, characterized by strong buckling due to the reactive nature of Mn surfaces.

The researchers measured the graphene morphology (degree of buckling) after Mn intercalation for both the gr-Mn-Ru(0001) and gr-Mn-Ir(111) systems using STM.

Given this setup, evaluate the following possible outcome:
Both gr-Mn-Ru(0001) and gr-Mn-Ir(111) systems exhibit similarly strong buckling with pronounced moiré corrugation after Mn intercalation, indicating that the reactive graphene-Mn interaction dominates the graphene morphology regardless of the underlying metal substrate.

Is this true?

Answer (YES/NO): NO